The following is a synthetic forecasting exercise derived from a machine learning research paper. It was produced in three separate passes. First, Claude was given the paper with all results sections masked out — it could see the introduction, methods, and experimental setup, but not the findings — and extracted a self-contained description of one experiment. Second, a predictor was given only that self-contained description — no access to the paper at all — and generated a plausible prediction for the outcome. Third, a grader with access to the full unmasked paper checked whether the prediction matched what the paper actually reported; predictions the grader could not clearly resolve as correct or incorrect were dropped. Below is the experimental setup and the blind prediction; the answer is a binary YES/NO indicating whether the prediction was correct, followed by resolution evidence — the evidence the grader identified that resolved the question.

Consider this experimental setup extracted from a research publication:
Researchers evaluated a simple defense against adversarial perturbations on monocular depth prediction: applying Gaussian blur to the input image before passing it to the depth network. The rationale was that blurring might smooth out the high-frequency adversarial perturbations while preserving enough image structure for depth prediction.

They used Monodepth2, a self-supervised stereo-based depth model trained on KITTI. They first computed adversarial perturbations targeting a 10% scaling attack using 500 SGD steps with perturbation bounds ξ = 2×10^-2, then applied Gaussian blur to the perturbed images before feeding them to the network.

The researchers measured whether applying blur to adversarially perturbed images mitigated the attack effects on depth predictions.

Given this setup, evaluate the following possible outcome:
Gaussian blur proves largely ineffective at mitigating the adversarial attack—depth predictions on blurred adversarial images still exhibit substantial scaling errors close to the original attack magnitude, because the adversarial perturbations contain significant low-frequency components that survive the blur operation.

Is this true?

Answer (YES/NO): NO